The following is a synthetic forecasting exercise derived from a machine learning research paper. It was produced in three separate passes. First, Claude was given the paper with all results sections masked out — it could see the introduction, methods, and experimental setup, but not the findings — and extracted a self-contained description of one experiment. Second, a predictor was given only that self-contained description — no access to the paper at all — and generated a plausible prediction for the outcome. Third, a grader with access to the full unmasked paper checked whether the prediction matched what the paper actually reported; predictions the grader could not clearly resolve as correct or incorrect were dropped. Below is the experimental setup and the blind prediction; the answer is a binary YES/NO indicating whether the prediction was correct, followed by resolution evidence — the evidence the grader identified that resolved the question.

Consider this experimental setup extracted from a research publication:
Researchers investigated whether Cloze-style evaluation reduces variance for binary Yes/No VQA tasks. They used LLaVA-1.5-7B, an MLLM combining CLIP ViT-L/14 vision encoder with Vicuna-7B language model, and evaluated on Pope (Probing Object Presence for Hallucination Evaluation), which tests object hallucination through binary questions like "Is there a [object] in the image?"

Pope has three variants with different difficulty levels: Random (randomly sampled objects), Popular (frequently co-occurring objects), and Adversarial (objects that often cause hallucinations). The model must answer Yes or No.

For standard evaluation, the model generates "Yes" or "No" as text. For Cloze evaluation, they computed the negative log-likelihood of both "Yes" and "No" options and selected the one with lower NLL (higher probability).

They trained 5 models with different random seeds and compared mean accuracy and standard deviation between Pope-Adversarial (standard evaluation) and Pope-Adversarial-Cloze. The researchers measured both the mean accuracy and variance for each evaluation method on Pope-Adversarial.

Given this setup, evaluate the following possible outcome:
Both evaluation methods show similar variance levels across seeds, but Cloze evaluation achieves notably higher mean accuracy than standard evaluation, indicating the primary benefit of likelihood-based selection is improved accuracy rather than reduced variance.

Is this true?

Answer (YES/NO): NO